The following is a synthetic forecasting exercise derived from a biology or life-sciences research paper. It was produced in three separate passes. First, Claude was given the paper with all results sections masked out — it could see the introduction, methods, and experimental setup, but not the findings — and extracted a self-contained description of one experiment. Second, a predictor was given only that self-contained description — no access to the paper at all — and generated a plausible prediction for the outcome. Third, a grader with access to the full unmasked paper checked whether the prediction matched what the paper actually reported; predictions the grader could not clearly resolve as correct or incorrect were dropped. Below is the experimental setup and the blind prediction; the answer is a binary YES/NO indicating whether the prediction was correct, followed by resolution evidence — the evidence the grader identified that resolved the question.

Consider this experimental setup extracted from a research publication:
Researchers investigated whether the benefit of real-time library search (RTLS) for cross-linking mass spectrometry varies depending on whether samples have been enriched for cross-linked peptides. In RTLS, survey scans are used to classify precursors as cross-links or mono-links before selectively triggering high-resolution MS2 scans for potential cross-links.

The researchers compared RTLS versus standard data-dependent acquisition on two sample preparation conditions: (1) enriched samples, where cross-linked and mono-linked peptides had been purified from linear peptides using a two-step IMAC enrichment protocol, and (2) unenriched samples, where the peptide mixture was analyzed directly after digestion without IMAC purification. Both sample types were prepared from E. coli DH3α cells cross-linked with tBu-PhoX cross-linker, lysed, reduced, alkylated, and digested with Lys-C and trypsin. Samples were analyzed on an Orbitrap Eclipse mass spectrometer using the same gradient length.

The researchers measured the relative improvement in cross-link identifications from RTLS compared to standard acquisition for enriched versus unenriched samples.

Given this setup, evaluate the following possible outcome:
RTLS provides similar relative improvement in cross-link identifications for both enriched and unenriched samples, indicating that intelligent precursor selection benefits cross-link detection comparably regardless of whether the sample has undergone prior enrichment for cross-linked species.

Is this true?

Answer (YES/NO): NO